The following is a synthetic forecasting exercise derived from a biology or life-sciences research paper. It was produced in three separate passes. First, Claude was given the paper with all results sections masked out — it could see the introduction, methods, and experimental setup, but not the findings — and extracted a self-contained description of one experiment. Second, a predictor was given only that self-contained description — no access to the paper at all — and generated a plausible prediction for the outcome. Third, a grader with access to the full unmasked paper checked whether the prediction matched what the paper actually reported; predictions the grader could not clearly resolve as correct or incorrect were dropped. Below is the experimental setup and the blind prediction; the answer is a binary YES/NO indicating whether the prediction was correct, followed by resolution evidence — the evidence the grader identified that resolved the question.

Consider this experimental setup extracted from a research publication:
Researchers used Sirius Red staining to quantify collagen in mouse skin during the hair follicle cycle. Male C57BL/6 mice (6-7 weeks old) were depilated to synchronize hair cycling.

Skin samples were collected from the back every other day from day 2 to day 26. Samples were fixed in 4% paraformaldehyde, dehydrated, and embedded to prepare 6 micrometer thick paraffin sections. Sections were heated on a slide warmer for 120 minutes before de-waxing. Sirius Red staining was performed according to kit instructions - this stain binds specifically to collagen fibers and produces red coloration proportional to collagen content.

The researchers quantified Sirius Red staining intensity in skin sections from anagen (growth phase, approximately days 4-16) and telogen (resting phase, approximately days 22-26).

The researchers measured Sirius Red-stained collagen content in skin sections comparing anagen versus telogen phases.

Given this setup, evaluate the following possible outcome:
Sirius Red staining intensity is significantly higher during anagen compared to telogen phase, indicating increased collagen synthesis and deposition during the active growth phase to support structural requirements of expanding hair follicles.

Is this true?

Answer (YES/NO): NO